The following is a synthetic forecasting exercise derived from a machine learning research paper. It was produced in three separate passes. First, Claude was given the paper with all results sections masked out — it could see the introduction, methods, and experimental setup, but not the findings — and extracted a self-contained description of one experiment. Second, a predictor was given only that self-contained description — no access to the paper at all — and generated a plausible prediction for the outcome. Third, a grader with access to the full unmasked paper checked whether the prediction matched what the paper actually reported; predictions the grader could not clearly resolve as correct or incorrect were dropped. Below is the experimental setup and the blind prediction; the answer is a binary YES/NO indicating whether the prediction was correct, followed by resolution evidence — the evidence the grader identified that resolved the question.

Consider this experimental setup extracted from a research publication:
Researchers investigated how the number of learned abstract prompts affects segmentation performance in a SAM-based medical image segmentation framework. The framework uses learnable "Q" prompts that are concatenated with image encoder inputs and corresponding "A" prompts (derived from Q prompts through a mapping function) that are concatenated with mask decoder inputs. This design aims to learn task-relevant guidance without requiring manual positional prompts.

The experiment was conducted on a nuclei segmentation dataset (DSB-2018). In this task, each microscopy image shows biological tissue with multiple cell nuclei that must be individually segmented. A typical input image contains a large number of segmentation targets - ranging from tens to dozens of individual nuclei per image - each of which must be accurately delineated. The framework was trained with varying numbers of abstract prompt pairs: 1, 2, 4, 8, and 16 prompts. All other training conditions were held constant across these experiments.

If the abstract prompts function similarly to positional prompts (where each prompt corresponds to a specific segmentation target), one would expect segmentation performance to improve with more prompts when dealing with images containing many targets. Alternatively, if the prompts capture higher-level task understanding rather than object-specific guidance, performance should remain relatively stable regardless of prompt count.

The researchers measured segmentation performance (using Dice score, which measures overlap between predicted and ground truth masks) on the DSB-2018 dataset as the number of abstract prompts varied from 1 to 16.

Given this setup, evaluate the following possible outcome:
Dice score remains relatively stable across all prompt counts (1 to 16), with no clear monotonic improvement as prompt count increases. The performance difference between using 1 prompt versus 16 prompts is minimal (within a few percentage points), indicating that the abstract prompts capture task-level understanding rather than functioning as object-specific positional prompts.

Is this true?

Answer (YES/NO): YES